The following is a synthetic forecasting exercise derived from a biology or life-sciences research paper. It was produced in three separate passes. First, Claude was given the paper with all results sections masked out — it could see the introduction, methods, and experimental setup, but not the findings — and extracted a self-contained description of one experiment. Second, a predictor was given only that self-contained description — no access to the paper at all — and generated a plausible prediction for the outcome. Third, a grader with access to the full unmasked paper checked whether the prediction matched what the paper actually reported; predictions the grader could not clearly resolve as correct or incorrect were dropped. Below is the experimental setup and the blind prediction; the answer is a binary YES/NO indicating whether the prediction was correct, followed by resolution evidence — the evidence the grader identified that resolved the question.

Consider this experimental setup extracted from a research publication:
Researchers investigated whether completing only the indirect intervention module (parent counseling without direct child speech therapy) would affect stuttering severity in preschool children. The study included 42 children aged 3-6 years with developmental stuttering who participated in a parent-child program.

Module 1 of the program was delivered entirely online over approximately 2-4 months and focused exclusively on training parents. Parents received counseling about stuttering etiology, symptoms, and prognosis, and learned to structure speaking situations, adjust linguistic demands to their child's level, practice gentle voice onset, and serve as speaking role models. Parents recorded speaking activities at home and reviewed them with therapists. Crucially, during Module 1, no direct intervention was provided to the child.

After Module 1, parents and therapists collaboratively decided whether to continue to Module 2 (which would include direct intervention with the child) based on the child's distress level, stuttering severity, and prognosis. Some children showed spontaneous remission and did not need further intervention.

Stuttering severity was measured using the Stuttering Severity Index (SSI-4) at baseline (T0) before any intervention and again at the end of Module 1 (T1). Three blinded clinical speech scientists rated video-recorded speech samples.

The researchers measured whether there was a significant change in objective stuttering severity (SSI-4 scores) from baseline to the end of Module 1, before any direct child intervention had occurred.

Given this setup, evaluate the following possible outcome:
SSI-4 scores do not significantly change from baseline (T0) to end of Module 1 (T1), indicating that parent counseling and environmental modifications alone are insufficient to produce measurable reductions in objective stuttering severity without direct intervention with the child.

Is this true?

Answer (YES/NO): YES